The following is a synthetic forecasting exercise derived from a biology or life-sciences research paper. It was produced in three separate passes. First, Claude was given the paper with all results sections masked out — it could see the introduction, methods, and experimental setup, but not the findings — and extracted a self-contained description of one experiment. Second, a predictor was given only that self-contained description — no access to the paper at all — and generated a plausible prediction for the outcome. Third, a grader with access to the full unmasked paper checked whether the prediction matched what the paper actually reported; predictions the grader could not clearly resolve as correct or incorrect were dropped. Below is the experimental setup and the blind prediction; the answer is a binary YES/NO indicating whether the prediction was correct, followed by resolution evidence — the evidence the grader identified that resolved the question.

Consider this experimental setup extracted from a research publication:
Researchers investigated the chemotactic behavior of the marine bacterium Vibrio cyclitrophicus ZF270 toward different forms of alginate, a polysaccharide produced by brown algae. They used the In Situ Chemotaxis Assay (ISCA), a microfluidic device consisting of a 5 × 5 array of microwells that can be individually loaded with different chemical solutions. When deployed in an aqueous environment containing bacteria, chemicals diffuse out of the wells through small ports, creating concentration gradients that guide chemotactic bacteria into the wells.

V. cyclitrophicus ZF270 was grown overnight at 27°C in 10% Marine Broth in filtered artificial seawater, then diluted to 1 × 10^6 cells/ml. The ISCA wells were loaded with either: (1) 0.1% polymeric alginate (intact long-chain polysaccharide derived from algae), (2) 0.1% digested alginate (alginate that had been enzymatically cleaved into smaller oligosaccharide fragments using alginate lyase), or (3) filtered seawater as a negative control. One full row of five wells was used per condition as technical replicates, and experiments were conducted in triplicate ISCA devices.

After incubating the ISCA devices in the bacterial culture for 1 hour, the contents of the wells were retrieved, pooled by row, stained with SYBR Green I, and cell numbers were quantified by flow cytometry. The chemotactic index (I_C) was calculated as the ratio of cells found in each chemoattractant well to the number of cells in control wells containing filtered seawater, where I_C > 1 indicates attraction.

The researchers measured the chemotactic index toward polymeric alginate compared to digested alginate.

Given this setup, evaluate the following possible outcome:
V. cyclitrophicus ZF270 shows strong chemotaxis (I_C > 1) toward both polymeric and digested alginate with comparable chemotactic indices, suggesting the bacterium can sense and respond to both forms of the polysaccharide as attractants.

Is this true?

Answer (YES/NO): NO